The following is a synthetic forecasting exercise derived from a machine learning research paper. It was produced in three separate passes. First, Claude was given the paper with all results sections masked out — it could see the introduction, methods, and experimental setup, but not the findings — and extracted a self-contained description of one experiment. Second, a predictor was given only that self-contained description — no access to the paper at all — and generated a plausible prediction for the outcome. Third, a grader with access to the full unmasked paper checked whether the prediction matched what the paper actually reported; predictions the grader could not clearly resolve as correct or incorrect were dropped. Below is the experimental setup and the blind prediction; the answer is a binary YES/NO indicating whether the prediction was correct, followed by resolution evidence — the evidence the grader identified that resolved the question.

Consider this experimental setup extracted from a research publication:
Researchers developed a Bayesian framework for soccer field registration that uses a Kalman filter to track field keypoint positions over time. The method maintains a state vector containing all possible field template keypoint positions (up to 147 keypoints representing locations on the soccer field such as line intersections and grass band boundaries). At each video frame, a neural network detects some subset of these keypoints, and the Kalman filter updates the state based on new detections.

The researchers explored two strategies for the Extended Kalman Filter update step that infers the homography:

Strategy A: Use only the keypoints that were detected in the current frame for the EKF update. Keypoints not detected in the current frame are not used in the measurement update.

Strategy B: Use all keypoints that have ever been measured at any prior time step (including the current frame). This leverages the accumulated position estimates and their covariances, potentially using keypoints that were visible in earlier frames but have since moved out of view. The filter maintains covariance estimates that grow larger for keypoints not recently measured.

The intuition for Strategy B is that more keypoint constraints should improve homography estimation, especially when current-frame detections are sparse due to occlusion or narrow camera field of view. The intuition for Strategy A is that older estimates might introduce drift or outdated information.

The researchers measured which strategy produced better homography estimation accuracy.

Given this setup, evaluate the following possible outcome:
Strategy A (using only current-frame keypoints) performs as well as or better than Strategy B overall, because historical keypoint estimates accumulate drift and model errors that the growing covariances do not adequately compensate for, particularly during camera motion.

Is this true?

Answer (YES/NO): YES